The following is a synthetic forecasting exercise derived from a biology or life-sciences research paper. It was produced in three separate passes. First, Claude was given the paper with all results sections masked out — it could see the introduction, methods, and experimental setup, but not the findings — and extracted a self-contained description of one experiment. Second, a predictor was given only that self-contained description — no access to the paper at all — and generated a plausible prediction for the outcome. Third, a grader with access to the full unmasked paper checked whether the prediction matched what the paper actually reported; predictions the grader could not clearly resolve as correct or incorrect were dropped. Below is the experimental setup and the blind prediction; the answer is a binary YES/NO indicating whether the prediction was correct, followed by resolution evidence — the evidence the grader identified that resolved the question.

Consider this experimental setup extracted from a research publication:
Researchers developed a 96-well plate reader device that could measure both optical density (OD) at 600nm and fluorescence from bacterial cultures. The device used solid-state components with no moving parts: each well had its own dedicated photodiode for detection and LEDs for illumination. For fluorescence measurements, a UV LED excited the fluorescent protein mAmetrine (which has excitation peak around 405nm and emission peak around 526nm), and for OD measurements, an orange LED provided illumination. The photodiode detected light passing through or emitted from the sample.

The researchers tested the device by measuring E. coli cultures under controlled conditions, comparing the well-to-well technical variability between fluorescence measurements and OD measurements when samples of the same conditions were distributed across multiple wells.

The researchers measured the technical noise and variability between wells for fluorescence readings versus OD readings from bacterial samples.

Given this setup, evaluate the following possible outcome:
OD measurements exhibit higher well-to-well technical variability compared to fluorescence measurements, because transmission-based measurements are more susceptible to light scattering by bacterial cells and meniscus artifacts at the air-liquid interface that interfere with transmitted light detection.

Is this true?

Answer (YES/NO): YES